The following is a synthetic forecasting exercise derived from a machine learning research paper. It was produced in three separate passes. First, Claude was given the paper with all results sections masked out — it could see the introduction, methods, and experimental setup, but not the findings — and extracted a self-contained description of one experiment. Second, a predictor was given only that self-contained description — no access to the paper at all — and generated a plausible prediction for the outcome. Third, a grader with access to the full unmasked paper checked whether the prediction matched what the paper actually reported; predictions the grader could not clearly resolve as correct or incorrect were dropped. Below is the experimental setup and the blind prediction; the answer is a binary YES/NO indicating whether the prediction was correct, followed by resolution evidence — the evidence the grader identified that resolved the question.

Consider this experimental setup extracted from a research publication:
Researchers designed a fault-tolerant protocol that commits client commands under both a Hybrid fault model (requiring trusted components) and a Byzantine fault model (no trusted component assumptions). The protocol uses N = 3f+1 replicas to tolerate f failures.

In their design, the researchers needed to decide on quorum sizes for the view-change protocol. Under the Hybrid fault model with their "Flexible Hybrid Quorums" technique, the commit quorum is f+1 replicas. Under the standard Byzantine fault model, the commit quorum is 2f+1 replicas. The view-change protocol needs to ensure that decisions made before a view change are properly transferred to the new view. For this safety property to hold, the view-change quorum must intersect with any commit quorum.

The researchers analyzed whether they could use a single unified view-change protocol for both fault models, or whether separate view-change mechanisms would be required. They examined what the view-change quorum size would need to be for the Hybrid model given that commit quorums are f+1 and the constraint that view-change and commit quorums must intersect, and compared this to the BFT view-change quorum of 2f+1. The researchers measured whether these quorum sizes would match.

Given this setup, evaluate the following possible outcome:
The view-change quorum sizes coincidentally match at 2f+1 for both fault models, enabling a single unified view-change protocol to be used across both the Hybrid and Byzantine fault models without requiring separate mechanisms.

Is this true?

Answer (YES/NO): YES